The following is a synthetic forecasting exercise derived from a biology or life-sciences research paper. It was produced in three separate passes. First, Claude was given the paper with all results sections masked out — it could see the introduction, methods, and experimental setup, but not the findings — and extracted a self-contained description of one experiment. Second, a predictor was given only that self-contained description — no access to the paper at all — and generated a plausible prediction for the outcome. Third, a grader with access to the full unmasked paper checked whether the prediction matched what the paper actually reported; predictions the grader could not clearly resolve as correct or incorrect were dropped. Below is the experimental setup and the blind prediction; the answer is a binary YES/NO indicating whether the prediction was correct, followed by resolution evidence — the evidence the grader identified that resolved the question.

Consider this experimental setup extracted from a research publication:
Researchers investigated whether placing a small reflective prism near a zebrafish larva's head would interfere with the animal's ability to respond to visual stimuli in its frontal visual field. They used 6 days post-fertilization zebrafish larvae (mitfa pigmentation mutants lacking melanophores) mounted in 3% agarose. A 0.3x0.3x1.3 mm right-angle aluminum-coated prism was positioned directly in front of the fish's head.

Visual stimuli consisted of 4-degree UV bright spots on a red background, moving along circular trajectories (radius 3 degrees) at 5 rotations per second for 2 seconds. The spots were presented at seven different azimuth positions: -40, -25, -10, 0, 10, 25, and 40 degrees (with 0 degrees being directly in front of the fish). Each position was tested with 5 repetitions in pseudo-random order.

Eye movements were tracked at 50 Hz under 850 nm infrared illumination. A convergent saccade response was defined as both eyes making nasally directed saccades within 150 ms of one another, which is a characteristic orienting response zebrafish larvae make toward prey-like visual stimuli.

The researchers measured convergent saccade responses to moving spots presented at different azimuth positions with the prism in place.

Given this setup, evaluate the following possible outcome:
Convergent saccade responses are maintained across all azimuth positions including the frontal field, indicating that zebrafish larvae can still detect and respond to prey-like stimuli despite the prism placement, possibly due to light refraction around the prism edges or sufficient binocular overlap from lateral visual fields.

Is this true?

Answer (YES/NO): YES